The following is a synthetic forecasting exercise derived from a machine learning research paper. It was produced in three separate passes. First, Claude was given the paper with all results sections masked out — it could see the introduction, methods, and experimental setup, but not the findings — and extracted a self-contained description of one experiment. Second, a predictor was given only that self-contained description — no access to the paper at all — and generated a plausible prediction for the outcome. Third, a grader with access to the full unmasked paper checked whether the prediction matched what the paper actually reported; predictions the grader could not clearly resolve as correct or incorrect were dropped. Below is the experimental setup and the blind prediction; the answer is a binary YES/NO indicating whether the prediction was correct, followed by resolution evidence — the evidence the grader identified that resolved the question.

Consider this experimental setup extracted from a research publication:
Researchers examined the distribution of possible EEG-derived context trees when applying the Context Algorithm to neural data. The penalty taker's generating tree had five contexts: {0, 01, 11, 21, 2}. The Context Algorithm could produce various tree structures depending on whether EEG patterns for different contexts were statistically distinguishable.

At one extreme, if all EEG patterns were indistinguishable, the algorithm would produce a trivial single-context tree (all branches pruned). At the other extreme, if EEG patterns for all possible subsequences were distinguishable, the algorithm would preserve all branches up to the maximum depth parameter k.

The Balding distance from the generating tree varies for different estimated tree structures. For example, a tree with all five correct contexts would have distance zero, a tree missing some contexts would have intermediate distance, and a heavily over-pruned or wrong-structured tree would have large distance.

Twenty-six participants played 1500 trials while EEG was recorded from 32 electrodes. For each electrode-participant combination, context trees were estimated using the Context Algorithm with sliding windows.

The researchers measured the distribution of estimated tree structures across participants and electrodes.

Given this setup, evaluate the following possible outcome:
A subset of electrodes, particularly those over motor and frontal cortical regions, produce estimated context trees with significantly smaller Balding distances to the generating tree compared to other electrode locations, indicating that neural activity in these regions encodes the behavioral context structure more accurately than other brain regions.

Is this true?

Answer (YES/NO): NO